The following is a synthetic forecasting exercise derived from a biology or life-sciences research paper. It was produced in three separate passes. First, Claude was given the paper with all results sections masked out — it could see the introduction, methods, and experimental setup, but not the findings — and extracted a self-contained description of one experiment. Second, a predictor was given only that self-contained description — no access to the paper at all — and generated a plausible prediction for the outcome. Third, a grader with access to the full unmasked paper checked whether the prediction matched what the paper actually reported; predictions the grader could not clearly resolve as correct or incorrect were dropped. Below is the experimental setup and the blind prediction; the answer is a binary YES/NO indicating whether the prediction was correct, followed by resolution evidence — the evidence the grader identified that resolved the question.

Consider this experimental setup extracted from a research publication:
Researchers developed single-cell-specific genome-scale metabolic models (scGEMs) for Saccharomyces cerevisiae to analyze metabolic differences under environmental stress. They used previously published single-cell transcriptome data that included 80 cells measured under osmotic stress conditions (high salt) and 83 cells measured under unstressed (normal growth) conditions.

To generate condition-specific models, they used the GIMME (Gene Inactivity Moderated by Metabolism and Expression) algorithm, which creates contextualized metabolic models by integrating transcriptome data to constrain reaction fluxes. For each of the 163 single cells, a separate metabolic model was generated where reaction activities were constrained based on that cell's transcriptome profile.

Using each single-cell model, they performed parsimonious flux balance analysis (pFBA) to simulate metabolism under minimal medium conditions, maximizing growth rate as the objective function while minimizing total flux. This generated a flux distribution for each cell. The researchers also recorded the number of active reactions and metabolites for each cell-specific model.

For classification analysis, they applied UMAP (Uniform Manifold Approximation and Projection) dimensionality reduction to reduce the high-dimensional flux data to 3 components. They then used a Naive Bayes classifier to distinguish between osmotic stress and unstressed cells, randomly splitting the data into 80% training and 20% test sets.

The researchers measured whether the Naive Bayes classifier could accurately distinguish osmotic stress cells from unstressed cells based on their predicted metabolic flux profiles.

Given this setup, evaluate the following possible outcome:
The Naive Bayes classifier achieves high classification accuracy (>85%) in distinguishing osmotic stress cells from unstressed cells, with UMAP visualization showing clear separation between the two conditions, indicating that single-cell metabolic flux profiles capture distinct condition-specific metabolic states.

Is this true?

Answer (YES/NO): NO